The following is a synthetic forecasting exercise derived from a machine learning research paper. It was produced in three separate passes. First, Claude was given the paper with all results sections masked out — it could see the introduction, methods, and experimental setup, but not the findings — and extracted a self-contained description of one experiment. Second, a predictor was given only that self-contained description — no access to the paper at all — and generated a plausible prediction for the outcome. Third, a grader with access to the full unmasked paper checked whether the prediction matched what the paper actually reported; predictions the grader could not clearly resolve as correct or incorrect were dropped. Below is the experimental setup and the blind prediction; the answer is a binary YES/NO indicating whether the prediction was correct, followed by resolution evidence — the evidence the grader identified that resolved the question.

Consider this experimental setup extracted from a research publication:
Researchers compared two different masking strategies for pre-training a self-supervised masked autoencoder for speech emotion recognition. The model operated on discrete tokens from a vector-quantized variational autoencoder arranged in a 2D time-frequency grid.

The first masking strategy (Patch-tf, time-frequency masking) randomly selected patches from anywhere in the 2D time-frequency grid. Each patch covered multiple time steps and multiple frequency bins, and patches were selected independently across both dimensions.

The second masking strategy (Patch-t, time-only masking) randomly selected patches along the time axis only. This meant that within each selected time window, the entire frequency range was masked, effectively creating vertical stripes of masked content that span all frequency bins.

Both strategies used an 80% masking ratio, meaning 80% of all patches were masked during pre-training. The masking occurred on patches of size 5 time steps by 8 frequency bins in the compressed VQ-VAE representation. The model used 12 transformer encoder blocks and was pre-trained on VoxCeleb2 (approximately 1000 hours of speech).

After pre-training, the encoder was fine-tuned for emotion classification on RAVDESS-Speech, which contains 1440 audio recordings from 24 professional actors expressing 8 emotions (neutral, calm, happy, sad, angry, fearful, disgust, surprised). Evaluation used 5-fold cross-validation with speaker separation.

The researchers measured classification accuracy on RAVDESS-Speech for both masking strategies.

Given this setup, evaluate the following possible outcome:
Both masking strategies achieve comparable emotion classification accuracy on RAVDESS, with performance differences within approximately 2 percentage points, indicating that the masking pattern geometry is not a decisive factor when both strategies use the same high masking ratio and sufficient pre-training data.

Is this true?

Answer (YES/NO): NO